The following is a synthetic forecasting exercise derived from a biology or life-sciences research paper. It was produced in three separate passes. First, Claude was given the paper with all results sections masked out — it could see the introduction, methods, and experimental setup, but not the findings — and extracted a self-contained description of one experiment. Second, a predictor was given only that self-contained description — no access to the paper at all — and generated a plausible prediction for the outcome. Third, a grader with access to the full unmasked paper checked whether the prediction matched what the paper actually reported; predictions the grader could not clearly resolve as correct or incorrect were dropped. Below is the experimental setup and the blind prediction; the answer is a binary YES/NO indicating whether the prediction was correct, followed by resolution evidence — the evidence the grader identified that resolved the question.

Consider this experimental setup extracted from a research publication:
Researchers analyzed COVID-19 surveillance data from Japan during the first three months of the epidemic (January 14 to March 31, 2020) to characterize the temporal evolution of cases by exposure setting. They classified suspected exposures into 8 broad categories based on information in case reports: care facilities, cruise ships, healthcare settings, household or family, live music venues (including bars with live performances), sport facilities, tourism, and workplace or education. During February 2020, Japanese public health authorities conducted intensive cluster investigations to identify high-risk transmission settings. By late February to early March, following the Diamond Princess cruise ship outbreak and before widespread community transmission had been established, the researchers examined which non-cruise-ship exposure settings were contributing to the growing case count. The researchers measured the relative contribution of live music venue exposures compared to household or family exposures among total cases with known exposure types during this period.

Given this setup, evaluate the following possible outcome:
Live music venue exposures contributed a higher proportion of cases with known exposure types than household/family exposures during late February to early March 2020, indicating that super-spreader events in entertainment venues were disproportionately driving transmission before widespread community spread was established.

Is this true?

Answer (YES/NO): NO